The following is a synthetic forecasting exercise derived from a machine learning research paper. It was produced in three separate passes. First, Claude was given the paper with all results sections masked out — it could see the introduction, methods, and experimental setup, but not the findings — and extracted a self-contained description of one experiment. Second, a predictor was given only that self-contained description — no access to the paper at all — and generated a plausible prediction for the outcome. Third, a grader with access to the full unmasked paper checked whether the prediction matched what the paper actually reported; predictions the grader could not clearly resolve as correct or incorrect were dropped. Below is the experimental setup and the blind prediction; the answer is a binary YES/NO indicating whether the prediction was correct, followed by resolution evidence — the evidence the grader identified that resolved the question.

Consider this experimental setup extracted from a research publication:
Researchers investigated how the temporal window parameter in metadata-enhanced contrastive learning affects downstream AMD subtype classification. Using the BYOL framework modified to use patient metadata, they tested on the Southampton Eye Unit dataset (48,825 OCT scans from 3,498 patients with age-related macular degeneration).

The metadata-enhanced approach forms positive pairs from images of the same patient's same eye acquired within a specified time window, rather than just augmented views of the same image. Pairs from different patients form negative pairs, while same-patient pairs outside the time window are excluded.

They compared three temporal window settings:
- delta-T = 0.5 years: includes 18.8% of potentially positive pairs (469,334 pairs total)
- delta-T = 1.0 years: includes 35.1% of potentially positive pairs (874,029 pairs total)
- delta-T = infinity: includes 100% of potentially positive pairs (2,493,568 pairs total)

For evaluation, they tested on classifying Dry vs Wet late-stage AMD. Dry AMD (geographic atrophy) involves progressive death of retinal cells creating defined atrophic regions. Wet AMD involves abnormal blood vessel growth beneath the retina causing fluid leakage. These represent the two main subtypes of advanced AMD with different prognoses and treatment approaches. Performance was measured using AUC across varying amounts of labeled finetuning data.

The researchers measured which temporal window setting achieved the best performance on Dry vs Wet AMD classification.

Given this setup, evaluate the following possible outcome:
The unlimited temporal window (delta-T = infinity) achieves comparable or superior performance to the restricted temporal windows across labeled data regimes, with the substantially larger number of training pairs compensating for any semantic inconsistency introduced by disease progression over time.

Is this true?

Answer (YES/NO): NO